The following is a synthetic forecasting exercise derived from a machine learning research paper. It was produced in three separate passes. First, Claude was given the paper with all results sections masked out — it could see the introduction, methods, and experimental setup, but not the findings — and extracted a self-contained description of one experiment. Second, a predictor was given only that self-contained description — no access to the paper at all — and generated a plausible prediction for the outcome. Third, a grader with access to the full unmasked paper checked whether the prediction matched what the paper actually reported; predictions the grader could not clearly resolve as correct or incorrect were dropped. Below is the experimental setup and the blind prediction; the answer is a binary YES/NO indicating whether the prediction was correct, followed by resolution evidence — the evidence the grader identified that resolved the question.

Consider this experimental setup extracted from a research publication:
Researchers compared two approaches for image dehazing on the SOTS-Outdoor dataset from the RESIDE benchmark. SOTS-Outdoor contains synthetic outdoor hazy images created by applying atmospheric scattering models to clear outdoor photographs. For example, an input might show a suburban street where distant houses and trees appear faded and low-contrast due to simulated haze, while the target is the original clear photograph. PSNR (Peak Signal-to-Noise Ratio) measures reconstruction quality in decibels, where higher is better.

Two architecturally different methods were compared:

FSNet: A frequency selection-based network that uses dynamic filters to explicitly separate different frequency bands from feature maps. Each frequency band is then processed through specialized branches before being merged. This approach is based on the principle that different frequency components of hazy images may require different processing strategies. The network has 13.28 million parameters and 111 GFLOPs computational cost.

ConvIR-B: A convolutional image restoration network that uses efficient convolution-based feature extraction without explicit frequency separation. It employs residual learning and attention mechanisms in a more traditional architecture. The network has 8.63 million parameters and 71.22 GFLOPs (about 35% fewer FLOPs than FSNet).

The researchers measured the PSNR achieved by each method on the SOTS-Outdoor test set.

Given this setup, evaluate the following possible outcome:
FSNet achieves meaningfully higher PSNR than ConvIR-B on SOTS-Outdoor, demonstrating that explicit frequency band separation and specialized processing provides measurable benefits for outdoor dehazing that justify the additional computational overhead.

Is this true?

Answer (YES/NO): YES